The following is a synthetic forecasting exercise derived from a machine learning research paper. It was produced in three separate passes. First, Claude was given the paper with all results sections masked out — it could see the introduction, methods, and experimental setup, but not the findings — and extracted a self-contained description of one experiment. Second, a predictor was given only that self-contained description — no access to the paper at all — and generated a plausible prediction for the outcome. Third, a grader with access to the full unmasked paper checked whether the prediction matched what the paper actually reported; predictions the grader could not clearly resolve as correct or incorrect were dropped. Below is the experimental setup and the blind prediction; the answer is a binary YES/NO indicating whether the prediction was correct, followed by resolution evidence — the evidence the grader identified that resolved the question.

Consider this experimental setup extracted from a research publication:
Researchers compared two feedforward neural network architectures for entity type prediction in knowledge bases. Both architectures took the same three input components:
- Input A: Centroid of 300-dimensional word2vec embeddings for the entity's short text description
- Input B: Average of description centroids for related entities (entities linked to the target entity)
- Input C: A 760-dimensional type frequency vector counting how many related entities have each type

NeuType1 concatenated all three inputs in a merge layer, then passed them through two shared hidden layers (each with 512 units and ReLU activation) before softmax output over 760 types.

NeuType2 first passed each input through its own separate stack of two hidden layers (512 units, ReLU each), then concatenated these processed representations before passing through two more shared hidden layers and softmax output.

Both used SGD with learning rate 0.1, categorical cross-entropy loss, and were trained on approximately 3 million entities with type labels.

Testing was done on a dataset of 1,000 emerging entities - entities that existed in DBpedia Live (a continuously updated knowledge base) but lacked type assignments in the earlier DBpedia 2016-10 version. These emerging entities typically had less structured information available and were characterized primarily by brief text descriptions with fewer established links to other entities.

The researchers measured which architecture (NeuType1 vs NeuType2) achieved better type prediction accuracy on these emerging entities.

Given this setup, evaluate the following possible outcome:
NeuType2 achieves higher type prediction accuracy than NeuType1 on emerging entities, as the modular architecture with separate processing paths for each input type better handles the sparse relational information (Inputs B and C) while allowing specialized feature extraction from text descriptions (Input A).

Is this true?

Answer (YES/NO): NO